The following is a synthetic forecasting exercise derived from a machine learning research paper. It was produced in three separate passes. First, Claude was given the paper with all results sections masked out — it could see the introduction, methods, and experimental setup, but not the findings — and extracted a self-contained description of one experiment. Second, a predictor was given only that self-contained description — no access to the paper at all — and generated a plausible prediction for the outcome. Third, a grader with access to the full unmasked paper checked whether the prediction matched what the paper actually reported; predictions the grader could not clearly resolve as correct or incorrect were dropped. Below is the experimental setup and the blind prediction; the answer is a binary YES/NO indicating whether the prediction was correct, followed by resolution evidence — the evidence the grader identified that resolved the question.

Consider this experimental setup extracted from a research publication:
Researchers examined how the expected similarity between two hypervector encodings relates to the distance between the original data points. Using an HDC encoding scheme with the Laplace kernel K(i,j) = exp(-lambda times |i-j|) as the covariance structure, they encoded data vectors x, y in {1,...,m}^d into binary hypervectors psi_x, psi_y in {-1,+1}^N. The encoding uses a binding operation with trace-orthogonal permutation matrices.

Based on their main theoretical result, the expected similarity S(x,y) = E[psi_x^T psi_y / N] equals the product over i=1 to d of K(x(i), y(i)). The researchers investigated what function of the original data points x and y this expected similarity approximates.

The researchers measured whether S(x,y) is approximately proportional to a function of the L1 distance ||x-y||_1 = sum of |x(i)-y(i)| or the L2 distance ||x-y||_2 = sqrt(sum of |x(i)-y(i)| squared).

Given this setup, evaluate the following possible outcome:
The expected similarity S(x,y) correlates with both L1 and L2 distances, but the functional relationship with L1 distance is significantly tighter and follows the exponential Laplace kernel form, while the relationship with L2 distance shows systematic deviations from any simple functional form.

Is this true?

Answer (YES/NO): NO